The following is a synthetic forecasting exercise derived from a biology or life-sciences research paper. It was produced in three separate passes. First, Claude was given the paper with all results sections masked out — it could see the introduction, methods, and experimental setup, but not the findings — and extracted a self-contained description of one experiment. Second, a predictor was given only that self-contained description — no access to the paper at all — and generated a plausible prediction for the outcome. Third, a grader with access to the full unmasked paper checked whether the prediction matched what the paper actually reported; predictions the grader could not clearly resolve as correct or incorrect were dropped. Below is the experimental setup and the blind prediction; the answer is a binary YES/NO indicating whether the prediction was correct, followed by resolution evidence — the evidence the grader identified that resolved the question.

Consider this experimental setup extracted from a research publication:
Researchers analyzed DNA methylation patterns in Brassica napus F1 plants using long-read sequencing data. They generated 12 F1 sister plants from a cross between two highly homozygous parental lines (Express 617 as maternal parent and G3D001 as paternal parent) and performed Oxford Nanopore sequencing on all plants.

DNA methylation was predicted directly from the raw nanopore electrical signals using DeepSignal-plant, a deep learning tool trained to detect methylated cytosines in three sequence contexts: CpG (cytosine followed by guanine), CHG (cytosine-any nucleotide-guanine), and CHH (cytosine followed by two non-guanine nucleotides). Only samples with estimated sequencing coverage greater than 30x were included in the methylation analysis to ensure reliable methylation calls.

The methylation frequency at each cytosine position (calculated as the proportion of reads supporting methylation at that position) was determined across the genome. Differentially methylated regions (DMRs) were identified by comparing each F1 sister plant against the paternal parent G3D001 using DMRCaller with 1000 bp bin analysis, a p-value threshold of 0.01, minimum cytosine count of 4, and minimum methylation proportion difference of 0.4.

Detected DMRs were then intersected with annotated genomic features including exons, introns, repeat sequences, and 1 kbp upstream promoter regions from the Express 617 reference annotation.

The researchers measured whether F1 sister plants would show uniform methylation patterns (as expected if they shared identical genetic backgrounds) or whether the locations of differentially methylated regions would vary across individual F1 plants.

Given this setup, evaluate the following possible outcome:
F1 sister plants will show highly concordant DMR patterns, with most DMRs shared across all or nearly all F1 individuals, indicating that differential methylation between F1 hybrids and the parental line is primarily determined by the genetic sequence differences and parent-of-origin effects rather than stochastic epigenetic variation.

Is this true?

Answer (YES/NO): NO